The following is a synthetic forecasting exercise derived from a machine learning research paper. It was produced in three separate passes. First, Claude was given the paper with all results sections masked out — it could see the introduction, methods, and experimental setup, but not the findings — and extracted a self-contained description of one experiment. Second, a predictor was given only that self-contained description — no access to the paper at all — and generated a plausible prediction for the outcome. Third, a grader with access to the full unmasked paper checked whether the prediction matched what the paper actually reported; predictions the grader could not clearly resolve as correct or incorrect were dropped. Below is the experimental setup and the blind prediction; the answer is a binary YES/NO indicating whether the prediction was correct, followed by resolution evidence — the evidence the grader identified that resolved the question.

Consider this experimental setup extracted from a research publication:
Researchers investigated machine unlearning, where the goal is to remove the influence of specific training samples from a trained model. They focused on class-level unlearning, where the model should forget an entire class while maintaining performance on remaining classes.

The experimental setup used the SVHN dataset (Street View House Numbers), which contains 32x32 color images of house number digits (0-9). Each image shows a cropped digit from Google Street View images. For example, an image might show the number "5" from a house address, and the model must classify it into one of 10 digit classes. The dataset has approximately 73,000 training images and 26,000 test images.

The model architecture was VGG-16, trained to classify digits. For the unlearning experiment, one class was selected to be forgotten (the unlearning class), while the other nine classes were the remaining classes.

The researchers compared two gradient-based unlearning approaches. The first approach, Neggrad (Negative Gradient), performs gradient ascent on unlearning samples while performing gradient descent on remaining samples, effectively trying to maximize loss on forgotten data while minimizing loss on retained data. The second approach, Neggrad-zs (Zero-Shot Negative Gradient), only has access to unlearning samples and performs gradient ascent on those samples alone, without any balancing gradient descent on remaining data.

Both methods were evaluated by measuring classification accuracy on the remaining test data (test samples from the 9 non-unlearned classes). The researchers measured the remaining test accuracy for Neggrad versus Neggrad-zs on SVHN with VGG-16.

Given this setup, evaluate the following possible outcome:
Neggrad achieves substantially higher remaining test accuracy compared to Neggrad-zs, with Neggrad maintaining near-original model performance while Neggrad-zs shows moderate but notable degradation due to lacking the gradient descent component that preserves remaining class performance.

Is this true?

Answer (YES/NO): NO